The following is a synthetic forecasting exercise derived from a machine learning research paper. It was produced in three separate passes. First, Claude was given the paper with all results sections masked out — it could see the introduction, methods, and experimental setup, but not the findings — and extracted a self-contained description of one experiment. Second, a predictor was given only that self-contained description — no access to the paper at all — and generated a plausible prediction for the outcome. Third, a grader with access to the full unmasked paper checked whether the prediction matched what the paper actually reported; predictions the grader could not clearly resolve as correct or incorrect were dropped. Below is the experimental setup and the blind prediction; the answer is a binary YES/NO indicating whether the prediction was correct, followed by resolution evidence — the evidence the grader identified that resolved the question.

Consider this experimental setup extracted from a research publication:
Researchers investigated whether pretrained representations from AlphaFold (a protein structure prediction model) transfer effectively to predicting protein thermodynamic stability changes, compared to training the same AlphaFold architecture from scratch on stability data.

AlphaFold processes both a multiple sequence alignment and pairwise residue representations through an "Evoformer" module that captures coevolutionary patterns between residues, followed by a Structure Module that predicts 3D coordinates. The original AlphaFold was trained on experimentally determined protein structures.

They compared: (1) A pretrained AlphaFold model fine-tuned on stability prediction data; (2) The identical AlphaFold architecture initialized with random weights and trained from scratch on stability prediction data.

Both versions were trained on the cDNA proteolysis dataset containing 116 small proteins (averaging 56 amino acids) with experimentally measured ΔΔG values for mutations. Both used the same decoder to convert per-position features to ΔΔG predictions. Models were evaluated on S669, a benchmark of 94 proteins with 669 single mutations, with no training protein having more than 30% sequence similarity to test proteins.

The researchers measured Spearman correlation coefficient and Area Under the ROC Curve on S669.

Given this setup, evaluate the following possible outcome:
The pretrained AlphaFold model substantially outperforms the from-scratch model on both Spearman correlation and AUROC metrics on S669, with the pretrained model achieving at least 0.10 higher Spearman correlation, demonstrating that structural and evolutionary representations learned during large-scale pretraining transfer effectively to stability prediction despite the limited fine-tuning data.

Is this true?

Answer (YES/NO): YES